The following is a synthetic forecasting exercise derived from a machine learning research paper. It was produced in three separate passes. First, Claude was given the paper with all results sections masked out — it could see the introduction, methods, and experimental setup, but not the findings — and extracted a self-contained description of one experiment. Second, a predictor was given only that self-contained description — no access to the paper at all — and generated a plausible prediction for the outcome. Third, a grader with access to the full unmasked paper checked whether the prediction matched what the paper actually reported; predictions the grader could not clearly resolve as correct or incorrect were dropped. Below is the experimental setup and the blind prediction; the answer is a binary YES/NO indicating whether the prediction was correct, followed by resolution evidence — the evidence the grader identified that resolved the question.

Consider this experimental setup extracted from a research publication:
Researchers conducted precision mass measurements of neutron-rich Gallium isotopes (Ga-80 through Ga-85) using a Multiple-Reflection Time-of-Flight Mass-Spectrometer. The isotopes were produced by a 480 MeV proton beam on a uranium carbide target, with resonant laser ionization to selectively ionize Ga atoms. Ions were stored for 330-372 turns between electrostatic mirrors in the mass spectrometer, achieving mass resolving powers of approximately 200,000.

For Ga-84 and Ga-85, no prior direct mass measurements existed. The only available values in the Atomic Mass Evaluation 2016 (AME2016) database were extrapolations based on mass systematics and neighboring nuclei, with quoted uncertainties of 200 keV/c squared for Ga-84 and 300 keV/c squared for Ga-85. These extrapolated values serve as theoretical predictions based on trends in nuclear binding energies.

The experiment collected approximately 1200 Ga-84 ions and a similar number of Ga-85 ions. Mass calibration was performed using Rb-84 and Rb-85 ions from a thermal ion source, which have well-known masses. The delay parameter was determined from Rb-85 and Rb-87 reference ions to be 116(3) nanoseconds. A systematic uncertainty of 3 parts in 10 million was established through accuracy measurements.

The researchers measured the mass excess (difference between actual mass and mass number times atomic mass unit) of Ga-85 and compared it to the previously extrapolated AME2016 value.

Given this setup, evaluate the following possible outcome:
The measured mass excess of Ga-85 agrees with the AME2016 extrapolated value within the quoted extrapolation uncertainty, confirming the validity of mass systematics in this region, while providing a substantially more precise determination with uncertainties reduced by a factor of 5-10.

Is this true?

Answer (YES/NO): YES